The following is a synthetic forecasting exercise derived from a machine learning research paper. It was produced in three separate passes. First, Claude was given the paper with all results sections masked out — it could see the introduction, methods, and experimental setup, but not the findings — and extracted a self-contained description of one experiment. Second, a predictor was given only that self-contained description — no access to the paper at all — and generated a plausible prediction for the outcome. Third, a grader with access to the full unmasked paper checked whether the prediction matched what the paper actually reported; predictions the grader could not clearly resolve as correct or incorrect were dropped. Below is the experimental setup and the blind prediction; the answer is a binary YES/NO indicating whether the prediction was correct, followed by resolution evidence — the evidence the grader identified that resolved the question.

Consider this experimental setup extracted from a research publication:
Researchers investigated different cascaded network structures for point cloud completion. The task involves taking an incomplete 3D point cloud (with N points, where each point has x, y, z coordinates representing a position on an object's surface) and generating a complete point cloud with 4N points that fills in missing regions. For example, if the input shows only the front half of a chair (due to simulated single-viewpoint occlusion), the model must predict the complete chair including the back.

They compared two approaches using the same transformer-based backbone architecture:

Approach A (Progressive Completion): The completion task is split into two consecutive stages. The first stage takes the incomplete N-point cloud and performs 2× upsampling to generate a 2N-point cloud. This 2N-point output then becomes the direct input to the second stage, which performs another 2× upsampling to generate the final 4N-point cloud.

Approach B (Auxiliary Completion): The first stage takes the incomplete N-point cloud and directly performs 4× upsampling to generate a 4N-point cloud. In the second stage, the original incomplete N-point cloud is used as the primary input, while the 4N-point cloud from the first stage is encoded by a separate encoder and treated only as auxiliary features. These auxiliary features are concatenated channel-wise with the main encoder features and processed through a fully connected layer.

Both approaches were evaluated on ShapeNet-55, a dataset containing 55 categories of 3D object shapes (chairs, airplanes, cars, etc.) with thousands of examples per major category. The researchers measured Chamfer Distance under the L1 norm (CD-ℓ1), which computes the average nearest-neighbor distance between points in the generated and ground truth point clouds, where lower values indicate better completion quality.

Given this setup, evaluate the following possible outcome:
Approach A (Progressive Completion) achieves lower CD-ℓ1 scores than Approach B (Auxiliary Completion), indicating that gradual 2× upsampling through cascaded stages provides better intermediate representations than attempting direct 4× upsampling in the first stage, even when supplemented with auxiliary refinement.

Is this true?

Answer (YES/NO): NO